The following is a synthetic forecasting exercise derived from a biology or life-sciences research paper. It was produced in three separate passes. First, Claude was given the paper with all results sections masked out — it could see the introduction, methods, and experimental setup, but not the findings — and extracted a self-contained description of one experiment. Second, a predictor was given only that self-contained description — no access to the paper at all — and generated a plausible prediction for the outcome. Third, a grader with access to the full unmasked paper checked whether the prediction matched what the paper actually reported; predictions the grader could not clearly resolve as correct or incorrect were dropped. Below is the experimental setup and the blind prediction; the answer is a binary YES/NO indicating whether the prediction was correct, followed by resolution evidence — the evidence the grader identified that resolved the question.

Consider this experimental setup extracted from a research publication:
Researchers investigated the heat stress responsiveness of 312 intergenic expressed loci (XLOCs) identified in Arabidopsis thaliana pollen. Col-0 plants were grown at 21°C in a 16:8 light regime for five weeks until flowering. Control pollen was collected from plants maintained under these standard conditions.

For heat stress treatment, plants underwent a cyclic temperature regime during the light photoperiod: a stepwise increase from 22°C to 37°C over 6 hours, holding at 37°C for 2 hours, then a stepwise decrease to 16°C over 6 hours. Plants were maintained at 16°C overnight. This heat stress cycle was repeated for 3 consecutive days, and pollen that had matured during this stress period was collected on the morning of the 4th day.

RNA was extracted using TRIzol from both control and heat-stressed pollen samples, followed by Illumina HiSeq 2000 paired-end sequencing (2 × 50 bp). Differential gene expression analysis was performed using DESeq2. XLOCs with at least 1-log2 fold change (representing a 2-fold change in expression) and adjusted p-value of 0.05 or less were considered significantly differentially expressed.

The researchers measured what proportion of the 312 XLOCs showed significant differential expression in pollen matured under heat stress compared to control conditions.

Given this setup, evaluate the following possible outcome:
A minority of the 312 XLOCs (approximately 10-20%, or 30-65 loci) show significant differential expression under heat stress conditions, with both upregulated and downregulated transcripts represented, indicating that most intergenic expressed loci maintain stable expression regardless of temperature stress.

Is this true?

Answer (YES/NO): YES